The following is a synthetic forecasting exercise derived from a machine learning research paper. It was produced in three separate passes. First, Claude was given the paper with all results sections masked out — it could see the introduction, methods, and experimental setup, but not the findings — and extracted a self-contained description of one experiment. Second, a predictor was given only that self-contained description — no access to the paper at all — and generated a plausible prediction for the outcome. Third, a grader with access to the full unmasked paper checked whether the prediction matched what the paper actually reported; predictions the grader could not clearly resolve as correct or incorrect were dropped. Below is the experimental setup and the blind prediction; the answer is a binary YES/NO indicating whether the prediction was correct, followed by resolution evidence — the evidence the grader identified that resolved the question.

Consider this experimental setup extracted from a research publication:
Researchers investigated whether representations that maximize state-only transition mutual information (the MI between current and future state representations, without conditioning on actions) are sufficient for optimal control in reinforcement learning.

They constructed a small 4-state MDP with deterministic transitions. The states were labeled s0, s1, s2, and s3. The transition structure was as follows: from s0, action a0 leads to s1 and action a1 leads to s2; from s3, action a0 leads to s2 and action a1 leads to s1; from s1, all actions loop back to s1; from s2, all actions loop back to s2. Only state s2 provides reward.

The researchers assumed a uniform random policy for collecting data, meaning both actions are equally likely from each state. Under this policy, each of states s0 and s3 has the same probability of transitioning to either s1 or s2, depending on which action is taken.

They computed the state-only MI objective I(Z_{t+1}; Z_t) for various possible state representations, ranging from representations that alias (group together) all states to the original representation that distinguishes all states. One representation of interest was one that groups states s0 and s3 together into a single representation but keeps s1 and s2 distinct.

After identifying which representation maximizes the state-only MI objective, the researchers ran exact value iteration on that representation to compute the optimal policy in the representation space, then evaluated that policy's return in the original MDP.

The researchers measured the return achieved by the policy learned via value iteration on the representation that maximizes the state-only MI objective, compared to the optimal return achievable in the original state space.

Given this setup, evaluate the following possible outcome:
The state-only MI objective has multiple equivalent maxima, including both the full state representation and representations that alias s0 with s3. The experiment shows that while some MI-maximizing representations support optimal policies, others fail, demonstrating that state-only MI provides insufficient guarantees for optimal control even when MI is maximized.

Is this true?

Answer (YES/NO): NO